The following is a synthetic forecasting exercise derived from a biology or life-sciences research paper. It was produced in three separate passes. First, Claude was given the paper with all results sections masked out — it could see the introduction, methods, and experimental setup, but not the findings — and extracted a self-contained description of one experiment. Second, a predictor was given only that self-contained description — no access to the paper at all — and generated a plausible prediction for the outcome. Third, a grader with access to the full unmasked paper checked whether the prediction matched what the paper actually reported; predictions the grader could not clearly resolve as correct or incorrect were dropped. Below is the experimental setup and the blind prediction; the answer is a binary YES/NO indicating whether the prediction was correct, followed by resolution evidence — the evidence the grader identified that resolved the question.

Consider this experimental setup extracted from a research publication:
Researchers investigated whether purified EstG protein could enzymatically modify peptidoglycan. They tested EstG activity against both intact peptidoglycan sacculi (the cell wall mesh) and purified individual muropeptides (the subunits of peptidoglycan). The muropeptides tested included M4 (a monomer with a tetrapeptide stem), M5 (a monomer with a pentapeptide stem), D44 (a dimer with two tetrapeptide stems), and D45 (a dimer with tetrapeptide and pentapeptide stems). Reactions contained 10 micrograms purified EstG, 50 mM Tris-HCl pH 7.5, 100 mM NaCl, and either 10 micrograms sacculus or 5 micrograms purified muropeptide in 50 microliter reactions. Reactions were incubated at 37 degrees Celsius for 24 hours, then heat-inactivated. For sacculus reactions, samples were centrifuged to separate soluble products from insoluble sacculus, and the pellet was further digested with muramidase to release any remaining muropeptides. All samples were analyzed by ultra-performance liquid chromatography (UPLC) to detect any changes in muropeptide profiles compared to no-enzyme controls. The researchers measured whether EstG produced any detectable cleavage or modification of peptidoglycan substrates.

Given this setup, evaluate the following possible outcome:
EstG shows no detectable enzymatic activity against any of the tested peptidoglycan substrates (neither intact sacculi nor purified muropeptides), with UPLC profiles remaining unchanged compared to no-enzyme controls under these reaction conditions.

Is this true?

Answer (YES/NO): YES